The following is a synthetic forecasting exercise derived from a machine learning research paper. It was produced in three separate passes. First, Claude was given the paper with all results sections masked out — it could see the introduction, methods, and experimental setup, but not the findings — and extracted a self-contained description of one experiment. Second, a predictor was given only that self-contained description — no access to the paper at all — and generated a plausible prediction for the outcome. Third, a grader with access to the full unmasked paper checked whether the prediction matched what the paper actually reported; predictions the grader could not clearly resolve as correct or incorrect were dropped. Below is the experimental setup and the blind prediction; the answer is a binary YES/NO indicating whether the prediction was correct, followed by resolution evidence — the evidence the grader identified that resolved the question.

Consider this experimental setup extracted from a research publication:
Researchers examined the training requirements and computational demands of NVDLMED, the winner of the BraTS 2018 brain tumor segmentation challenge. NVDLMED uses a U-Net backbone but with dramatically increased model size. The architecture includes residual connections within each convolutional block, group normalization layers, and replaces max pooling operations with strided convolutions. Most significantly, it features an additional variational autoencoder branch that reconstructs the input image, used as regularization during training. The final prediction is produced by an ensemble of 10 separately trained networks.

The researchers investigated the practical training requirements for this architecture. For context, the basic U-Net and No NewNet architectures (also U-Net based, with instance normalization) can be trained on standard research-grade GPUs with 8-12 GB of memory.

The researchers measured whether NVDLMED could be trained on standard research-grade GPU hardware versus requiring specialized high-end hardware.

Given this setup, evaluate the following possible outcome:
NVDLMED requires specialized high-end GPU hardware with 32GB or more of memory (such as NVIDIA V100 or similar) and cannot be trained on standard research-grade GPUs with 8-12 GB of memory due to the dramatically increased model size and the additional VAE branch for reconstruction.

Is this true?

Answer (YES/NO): YES